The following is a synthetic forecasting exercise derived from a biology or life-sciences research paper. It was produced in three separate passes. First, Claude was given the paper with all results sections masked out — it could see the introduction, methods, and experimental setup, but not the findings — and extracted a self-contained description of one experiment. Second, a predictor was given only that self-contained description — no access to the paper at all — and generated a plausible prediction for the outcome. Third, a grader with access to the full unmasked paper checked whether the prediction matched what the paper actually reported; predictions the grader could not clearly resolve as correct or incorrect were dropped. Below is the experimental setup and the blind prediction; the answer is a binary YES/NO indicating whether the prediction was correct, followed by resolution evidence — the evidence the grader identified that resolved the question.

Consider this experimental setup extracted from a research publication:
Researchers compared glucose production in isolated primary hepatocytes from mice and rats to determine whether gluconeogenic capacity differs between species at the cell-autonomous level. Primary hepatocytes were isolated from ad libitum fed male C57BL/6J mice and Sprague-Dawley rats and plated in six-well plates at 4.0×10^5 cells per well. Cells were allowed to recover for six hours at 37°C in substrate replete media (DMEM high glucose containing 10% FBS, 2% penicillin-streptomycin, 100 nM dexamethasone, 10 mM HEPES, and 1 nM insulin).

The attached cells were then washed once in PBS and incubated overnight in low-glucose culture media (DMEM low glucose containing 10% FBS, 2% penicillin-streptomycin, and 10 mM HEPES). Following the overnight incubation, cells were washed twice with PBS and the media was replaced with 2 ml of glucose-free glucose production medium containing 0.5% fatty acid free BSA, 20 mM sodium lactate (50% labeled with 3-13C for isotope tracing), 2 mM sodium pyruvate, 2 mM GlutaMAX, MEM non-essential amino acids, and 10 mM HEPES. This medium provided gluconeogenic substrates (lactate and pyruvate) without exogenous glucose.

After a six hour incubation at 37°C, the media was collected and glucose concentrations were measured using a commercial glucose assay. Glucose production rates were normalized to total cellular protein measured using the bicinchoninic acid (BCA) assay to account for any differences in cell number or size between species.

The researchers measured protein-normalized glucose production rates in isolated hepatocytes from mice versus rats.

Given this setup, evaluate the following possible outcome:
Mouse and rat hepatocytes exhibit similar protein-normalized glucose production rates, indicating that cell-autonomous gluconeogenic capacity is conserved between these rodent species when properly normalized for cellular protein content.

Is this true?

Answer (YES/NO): YES